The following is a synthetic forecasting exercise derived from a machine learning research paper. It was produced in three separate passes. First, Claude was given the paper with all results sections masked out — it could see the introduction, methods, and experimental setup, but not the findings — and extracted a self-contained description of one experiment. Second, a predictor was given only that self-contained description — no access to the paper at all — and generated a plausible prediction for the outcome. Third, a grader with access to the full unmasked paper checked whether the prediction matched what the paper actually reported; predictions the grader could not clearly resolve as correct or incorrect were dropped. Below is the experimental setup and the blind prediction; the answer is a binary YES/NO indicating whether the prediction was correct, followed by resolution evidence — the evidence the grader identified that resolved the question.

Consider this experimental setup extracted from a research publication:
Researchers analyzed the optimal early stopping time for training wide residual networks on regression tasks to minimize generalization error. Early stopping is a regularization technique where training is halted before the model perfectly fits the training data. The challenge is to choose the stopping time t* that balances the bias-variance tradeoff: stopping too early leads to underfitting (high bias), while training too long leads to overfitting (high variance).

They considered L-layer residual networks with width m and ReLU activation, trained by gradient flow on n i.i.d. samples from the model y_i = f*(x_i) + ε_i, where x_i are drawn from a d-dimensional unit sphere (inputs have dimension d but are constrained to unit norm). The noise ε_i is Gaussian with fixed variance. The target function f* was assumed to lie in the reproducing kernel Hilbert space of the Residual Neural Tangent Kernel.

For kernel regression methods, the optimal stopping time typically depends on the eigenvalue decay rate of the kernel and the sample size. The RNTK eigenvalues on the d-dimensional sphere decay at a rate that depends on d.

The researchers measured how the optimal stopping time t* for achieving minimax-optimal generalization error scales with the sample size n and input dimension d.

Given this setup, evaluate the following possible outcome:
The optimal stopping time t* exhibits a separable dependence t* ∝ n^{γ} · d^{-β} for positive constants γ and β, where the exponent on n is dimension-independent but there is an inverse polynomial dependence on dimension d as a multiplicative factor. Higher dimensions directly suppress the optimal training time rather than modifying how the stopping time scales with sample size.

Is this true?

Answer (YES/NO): NO